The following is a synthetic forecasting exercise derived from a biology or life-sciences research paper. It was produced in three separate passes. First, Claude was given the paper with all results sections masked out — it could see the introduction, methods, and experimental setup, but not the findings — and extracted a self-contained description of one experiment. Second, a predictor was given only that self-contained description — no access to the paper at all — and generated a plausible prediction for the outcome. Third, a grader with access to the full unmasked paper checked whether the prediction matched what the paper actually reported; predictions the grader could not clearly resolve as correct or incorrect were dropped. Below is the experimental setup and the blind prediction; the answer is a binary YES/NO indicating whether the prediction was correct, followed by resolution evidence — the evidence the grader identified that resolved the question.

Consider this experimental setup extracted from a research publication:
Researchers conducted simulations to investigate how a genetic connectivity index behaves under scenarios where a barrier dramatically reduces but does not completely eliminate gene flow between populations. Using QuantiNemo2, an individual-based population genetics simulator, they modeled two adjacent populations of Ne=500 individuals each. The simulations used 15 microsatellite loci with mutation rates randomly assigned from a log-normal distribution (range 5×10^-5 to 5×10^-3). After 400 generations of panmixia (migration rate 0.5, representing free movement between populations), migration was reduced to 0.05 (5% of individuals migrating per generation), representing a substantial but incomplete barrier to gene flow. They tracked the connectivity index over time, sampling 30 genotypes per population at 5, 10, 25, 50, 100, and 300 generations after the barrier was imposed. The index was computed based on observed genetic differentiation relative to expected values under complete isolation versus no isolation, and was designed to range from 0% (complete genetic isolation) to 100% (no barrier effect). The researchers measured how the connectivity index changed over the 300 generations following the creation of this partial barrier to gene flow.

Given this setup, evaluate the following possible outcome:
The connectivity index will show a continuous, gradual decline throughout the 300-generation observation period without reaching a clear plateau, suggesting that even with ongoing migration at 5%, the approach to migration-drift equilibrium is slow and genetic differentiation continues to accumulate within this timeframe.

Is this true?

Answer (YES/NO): NO